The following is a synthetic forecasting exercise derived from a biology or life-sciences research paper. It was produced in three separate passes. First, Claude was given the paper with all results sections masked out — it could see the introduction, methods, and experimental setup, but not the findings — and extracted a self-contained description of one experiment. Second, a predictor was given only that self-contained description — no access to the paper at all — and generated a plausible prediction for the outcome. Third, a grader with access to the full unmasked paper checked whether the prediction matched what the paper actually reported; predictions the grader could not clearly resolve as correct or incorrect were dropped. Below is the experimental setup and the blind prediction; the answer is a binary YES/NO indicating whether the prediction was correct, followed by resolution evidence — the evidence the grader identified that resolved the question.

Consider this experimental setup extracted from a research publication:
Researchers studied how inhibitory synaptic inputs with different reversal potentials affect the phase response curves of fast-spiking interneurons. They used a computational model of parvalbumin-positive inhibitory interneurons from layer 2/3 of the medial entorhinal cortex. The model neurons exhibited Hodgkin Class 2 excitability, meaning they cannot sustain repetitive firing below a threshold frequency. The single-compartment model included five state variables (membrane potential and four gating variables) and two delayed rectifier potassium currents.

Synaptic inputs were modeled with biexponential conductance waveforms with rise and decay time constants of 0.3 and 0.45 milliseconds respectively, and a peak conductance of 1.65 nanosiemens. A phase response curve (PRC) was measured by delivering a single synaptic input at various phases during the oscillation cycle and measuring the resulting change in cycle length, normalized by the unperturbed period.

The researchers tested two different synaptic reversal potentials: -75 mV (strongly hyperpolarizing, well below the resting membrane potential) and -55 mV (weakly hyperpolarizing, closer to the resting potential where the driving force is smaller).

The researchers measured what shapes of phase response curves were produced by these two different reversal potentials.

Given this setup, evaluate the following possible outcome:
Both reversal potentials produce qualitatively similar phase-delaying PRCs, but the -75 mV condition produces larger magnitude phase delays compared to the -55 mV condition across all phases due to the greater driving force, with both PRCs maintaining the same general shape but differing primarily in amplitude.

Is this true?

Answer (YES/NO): NO